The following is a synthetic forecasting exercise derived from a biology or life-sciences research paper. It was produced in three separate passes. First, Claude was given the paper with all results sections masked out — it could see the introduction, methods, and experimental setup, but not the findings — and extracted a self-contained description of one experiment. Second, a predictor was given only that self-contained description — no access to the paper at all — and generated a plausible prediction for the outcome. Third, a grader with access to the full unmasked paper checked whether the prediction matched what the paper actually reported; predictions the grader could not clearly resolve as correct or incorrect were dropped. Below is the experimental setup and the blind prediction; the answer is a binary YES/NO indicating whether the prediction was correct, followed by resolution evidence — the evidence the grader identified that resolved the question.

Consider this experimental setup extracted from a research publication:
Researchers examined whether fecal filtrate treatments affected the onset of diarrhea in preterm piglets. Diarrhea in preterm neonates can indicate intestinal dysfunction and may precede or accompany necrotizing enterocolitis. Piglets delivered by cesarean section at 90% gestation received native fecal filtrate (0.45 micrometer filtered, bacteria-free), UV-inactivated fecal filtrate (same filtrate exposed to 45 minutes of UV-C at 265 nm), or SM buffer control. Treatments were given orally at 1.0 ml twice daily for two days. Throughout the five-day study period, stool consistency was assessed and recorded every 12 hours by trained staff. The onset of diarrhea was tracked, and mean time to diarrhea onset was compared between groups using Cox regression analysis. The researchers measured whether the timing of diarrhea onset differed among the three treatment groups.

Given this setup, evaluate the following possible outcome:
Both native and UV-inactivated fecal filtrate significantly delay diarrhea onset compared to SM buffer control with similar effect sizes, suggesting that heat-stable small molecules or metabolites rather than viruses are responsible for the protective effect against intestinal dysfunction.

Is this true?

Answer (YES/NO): NO